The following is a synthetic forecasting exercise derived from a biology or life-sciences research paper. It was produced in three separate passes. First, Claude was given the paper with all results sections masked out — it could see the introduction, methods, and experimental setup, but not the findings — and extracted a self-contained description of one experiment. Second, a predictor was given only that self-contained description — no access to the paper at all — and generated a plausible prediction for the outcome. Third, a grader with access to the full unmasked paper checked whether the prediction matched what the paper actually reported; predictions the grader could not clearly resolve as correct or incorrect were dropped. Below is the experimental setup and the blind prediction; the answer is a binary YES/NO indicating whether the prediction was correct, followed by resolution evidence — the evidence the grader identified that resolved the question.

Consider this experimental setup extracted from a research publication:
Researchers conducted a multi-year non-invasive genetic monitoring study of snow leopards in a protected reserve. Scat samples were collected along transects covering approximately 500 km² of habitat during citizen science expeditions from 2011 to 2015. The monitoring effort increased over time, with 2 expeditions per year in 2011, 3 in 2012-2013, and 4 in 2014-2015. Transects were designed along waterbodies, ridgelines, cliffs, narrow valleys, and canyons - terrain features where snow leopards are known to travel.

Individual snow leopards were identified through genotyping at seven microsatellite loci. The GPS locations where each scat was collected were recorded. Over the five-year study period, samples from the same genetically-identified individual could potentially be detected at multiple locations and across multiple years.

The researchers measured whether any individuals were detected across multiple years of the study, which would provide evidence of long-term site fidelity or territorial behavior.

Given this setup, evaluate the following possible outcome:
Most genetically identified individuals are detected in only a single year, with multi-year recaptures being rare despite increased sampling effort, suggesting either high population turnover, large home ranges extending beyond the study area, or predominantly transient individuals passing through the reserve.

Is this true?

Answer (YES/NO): NO